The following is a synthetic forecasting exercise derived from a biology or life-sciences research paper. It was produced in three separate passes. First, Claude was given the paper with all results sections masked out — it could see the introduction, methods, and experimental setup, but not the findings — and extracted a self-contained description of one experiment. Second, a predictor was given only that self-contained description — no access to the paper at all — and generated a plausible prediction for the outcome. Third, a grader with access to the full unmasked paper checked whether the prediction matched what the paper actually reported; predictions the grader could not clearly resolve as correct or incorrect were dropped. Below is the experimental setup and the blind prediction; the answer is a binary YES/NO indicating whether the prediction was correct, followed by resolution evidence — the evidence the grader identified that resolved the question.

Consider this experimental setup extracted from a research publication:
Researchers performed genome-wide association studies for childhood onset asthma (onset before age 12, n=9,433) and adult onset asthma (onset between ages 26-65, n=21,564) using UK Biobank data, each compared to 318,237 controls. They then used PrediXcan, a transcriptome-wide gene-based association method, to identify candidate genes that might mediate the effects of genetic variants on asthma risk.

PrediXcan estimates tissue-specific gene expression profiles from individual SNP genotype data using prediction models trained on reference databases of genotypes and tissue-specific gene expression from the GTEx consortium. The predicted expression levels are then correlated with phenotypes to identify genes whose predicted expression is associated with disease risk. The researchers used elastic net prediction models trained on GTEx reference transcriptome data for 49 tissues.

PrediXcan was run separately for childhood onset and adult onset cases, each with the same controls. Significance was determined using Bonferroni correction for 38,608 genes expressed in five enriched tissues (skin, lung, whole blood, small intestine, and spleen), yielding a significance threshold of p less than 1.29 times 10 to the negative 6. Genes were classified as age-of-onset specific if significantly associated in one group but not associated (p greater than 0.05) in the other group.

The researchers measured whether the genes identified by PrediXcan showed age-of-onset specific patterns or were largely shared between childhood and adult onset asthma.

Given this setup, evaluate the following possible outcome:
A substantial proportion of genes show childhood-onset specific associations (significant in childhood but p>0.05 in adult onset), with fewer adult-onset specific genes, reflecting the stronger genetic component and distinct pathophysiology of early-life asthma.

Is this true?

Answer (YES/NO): YES